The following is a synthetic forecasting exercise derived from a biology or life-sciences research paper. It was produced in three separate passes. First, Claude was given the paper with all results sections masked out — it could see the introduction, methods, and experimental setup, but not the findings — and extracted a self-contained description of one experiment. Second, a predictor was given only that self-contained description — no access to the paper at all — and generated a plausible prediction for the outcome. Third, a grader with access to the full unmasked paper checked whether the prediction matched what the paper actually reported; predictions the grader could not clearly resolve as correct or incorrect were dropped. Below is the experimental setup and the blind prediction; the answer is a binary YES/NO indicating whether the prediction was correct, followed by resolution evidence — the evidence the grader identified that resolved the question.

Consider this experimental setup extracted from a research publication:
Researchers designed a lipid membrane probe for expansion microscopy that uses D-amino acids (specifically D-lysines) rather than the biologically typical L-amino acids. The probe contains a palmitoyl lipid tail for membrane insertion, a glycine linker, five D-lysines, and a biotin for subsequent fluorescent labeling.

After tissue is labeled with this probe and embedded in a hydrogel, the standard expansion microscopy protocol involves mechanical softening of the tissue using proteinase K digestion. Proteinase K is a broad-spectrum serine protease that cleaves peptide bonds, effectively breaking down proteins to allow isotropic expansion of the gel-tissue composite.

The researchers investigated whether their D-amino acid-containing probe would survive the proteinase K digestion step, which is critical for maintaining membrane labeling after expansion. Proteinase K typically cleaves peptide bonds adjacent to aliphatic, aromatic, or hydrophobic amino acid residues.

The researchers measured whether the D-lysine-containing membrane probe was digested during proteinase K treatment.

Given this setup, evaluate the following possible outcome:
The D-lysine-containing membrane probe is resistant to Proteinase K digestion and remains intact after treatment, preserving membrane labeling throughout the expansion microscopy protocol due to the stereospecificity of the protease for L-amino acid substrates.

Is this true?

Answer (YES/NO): YES